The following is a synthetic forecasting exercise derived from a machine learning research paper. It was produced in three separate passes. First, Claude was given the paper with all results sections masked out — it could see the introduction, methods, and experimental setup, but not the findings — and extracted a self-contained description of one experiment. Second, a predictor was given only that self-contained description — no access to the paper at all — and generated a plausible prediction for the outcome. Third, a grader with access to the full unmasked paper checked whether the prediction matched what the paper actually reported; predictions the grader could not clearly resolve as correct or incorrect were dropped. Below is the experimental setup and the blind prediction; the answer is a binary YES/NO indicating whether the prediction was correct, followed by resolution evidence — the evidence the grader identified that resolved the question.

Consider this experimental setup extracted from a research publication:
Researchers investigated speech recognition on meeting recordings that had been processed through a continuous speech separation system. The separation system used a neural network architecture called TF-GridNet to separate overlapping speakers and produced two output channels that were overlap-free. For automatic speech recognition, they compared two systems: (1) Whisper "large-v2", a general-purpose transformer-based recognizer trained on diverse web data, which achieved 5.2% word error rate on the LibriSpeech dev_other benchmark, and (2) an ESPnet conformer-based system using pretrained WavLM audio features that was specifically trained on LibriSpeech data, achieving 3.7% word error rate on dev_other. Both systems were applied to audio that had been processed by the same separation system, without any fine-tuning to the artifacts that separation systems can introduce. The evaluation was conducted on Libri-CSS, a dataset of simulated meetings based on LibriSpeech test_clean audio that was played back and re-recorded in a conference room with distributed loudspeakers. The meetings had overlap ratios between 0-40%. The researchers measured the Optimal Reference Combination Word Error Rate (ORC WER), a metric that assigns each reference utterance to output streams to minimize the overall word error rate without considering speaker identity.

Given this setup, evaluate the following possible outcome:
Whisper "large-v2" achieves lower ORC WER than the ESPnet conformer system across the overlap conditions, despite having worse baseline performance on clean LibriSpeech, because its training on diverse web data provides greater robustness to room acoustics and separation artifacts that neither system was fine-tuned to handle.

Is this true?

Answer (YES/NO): NO